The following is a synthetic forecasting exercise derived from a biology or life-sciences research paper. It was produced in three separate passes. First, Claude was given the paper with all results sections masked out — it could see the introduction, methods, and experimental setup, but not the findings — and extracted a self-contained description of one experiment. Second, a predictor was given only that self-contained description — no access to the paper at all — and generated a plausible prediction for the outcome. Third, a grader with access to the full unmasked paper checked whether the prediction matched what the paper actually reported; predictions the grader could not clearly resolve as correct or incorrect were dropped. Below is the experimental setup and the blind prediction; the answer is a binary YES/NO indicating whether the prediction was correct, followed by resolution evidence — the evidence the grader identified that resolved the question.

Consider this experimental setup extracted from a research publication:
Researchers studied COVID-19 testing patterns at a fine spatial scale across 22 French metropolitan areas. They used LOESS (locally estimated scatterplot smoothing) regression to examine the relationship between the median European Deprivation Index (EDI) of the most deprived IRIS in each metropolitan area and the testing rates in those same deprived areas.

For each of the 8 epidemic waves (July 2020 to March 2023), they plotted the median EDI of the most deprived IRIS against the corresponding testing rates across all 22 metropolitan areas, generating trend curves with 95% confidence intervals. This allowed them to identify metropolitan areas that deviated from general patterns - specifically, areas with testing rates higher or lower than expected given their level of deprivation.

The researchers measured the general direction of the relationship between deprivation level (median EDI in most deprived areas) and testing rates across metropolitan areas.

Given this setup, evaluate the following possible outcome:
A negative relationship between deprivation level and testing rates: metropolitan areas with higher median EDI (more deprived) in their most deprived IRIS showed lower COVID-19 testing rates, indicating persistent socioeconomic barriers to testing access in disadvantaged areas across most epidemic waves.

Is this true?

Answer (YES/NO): NO